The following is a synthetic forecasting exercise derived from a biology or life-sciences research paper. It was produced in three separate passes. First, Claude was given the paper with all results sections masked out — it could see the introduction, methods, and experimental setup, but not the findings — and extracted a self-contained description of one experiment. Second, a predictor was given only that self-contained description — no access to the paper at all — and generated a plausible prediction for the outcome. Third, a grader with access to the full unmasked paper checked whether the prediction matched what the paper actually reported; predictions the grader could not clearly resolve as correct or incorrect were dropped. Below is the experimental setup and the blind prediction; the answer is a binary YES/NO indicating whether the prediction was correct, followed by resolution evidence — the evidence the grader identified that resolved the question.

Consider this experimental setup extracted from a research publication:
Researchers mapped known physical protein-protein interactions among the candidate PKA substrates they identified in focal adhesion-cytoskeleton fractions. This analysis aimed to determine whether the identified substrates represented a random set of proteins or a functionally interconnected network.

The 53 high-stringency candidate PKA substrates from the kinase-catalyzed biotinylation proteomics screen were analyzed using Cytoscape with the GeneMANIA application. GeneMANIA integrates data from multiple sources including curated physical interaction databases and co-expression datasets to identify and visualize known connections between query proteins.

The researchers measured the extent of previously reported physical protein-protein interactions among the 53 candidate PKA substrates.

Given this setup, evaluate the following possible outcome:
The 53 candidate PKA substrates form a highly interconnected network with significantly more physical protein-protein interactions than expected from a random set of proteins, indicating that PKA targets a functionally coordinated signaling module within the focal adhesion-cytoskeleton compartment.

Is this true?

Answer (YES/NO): YES